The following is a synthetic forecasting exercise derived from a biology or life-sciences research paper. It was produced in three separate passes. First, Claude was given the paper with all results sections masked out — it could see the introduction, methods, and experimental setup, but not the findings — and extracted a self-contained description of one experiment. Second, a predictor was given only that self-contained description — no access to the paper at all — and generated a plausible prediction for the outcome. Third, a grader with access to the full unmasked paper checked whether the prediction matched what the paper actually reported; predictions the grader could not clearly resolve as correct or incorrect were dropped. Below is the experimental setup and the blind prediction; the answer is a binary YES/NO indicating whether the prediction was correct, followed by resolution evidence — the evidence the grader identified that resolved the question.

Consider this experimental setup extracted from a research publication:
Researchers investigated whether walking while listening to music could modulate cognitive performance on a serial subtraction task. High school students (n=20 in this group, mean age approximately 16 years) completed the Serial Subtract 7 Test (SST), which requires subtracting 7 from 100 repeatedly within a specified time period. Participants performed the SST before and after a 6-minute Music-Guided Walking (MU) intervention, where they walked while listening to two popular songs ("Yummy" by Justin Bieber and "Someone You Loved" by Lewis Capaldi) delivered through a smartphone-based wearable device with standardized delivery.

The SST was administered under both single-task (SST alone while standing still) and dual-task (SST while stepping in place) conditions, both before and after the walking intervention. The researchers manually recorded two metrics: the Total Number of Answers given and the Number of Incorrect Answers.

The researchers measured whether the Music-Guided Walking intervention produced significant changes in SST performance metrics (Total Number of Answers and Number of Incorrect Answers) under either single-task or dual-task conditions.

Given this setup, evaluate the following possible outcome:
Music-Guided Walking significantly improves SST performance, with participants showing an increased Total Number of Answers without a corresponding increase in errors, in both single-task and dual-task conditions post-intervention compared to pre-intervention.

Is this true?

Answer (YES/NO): NO